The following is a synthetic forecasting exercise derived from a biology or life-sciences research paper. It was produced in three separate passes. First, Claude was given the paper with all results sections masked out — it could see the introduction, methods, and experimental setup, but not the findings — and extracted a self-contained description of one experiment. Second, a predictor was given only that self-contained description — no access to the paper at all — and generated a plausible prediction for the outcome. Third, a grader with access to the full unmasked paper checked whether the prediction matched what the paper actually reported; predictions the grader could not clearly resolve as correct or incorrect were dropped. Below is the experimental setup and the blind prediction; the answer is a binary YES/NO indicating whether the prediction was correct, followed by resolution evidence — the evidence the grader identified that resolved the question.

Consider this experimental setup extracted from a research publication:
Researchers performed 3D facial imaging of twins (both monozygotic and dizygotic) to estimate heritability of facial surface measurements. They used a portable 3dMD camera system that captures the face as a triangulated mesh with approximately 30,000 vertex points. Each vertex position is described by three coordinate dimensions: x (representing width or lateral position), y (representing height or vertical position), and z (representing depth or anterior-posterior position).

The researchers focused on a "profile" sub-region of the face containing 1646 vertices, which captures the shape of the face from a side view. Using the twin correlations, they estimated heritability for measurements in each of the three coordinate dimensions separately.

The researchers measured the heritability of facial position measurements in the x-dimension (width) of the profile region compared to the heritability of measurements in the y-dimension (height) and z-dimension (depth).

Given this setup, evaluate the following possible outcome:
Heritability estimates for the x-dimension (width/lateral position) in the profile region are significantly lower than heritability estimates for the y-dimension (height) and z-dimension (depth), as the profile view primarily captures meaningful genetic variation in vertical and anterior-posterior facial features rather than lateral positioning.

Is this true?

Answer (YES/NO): YES